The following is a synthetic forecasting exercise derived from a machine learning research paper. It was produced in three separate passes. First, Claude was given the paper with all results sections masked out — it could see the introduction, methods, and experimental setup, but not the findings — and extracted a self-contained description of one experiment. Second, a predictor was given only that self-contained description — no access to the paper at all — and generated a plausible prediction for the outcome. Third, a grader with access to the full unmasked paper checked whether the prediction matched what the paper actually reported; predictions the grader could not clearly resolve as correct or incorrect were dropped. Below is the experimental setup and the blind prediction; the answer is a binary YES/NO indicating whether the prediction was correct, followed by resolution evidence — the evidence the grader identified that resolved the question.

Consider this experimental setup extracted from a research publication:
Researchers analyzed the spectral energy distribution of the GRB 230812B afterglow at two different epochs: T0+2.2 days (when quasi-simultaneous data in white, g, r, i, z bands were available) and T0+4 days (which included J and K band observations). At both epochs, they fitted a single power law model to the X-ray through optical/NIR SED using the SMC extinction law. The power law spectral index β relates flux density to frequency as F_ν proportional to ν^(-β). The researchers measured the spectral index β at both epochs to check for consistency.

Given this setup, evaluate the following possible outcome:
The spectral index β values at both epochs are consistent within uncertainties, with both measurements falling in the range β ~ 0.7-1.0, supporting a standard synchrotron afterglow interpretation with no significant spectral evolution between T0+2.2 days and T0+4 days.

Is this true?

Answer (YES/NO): YES